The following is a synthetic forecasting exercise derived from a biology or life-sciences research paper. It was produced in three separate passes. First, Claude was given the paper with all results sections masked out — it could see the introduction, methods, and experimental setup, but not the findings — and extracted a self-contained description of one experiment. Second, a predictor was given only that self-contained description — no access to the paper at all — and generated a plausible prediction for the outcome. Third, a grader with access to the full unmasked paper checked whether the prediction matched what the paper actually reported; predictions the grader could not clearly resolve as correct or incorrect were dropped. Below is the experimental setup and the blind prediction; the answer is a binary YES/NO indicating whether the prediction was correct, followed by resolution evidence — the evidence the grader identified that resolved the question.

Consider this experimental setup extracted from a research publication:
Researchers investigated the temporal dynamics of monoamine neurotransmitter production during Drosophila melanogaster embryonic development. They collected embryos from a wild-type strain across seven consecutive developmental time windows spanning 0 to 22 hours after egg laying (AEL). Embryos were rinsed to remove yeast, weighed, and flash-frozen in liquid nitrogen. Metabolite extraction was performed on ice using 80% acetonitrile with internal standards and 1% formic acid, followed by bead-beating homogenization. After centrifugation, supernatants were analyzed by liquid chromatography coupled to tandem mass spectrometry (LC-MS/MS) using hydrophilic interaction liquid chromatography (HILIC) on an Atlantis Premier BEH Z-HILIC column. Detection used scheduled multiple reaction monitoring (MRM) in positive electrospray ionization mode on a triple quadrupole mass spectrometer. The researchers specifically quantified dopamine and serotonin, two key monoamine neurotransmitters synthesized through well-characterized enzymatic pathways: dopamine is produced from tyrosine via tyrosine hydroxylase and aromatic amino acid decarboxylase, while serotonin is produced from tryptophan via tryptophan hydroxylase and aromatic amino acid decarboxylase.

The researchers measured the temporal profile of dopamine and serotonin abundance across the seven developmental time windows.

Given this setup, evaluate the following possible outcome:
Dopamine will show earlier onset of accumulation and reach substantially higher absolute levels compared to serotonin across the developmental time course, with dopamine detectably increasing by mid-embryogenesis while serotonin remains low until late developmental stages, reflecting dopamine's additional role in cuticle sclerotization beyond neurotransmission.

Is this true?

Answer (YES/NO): NO